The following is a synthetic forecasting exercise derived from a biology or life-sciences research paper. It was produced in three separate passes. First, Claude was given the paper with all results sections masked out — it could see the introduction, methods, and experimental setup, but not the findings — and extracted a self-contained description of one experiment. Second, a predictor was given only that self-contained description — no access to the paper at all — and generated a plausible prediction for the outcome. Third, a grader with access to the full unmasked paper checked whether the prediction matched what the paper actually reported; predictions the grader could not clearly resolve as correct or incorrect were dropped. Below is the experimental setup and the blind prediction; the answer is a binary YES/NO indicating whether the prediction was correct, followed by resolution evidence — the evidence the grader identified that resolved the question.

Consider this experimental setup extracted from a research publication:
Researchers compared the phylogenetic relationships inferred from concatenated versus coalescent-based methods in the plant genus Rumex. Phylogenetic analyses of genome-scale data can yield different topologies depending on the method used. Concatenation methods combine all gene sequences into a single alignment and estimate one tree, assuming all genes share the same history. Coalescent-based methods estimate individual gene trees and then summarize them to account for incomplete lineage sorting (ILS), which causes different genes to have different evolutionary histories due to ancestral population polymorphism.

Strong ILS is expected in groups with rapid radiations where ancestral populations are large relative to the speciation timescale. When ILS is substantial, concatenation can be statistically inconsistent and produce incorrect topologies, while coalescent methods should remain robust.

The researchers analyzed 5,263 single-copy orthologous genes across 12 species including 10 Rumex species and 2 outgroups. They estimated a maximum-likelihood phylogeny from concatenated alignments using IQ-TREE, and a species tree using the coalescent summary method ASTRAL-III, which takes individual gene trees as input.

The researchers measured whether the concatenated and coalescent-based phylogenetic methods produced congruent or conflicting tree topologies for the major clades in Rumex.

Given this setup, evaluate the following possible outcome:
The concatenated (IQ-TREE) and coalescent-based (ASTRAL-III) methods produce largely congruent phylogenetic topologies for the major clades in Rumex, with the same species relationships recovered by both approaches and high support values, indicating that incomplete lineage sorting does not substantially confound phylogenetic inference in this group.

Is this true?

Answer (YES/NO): YES